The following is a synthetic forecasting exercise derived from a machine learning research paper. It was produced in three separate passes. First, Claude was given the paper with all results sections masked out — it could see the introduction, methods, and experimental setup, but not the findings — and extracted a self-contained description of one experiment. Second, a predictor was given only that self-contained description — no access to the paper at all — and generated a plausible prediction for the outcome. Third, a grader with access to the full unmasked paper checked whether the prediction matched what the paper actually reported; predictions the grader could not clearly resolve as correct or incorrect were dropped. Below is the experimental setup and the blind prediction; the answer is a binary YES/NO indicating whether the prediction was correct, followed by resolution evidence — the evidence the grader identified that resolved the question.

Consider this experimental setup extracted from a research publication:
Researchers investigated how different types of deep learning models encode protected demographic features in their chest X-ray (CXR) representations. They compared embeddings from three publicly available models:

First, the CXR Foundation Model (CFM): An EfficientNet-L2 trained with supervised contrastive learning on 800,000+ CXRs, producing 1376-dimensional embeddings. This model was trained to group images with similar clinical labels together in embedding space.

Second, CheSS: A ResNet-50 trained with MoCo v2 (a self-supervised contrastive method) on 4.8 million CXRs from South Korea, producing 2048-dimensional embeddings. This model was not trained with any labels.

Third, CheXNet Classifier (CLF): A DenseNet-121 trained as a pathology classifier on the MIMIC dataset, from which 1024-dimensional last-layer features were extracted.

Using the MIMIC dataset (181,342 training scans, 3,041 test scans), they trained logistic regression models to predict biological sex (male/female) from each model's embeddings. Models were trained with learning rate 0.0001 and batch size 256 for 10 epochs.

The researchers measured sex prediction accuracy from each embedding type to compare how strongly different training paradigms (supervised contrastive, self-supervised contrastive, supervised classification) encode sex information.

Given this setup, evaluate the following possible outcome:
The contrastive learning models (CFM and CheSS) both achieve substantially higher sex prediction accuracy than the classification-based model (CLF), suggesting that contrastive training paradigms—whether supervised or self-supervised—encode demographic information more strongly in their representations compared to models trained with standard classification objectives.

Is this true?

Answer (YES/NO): YES